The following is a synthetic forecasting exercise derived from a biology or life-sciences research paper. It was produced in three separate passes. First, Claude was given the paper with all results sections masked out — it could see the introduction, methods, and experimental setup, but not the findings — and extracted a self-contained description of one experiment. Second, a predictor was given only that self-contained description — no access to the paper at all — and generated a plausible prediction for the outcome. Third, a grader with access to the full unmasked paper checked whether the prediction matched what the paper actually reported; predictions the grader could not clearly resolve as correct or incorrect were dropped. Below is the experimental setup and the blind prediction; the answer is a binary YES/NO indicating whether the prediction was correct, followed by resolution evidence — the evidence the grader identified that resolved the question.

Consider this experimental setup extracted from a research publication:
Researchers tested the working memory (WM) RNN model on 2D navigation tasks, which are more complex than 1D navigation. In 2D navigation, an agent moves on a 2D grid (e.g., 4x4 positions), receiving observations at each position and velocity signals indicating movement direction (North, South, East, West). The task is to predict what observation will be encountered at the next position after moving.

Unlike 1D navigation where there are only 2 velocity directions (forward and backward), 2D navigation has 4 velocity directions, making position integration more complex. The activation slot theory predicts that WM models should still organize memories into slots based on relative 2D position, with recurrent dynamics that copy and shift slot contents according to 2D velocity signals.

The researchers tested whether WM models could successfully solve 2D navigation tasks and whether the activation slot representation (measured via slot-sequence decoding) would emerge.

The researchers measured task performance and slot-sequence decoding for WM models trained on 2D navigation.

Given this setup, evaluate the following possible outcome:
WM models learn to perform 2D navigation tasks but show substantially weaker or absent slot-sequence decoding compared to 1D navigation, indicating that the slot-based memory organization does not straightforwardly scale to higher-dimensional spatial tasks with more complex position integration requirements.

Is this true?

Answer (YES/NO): NO